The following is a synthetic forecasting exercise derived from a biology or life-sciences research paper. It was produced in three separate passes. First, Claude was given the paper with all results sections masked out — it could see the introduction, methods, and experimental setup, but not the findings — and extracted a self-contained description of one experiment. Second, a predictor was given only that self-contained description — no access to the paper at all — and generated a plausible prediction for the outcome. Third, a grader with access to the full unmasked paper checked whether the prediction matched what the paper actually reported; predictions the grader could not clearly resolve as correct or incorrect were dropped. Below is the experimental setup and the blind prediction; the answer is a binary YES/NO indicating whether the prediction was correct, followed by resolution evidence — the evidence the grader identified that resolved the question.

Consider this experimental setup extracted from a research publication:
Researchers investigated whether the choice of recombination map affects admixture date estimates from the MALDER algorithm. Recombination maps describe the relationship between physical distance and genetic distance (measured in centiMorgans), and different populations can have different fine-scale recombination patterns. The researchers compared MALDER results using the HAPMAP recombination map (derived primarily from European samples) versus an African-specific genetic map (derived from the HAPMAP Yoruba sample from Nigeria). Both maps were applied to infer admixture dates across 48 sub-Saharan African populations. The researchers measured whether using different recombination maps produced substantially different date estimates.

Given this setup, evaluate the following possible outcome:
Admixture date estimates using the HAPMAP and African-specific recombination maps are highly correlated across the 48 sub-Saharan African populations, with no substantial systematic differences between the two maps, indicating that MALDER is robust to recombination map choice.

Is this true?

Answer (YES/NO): NO